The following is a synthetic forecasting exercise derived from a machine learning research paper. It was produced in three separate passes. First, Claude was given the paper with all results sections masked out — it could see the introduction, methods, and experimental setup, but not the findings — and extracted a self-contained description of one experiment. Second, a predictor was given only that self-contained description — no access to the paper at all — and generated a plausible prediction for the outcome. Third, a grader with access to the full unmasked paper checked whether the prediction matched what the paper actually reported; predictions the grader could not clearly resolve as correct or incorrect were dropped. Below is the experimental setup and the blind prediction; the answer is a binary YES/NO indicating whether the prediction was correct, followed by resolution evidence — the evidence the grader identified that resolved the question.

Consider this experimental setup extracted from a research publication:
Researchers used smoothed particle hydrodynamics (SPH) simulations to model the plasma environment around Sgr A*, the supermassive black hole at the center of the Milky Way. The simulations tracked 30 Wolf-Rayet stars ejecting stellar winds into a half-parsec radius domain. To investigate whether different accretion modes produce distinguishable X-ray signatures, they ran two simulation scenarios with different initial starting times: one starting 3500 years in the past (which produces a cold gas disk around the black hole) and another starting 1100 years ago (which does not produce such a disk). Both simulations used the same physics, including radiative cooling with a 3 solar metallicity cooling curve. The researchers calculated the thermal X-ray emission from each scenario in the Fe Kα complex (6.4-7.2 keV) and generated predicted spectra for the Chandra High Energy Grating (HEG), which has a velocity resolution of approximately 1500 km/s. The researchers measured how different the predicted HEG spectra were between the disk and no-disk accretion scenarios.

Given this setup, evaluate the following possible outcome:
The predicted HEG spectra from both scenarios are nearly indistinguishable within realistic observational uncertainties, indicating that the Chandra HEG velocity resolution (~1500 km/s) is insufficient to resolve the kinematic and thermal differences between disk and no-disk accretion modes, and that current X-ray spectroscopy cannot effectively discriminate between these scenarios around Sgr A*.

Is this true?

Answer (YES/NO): YES